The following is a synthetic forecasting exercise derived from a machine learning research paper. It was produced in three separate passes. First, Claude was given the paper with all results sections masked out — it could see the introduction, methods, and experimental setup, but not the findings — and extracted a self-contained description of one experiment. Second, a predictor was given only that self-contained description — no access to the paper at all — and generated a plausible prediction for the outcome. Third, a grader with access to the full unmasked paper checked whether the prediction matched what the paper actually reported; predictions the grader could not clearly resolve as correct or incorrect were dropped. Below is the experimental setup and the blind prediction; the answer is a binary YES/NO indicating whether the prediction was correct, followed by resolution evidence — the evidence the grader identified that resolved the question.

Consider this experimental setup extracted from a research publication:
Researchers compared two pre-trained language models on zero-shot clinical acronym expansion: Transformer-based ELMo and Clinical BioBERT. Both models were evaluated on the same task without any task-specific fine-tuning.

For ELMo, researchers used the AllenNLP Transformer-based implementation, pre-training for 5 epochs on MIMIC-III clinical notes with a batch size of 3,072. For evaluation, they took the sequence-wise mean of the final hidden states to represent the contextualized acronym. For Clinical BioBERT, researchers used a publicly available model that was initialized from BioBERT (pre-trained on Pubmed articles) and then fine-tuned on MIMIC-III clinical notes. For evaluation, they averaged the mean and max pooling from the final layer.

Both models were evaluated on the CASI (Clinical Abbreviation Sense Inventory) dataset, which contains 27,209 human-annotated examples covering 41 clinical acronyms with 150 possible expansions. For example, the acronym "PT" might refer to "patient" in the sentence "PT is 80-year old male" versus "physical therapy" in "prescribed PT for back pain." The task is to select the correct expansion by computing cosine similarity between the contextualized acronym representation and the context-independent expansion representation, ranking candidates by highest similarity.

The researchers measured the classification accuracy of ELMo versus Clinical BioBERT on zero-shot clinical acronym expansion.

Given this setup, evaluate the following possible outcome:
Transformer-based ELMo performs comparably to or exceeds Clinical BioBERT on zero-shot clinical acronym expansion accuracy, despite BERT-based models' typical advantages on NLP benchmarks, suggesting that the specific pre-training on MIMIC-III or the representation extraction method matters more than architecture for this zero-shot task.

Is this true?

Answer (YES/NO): YES